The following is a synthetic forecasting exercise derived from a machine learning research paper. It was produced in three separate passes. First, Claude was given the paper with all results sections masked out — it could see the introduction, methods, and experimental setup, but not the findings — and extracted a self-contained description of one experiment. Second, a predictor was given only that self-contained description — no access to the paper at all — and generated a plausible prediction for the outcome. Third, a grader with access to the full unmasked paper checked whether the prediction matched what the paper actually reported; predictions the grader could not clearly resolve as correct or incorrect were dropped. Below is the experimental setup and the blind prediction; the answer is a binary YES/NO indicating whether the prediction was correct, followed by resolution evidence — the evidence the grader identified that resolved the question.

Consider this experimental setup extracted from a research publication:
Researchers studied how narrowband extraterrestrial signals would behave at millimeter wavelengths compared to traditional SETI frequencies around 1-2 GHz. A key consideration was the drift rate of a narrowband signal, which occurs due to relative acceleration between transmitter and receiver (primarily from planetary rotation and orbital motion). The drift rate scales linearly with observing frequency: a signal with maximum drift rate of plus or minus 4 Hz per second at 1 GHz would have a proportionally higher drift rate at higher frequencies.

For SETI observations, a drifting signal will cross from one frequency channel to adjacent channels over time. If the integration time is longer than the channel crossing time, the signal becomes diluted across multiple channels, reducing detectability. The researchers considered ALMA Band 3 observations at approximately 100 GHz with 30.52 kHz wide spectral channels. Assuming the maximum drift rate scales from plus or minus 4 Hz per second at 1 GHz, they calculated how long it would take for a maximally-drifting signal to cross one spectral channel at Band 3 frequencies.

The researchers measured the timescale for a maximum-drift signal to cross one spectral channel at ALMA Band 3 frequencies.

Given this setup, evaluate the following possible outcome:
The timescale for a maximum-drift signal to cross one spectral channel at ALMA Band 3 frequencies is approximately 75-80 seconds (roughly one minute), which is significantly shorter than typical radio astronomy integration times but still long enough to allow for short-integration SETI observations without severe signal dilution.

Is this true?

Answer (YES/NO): YES